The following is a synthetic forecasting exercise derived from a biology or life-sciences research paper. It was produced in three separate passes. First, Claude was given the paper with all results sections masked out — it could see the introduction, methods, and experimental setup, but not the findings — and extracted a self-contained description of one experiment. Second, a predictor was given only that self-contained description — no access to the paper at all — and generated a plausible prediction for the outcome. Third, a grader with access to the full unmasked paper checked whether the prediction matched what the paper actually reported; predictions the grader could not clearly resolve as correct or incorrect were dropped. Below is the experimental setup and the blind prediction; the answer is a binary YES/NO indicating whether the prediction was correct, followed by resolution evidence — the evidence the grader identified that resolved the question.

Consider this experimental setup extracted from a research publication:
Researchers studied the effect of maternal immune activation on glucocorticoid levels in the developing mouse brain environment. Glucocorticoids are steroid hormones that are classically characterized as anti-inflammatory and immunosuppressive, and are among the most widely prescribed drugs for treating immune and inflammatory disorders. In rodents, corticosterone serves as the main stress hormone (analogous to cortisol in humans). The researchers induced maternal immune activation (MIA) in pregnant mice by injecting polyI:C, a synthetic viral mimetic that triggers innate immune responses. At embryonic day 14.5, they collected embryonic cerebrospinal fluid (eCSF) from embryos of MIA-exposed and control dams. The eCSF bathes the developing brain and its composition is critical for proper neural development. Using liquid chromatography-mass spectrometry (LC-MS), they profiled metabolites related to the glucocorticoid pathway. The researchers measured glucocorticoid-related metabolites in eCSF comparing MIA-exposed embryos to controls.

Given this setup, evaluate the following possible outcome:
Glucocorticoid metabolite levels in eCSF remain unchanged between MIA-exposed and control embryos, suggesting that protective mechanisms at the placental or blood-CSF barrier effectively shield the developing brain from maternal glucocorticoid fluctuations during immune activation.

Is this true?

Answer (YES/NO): NO